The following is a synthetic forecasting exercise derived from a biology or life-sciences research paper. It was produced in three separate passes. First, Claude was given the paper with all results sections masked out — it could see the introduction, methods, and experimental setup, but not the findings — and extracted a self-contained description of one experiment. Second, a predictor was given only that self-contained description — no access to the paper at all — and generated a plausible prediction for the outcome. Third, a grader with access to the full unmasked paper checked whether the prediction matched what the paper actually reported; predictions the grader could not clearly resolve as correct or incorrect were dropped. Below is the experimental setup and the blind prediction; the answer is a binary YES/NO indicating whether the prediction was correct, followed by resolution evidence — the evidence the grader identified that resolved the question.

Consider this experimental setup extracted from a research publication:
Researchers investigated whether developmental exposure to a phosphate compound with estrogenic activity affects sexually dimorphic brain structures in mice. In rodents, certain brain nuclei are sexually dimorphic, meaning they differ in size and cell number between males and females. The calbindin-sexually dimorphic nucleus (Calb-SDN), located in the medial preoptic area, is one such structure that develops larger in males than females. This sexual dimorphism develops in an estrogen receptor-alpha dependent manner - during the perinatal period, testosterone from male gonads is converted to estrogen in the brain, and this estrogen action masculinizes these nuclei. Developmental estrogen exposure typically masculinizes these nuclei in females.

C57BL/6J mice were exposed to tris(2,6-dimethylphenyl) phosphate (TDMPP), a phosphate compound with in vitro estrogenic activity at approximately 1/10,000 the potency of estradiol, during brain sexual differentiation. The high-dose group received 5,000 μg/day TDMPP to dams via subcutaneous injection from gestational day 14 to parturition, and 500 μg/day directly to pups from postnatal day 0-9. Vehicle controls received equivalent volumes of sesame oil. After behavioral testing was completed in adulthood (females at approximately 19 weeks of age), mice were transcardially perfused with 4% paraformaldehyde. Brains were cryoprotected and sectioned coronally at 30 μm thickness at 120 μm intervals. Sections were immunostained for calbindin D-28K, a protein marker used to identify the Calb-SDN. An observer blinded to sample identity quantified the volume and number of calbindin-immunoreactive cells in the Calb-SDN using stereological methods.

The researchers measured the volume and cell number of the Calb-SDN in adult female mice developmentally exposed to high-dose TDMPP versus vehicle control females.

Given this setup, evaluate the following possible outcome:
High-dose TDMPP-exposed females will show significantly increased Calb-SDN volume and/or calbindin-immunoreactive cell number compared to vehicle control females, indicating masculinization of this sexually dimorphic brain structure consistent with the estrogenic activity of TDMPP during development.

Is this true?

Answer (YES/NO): YES